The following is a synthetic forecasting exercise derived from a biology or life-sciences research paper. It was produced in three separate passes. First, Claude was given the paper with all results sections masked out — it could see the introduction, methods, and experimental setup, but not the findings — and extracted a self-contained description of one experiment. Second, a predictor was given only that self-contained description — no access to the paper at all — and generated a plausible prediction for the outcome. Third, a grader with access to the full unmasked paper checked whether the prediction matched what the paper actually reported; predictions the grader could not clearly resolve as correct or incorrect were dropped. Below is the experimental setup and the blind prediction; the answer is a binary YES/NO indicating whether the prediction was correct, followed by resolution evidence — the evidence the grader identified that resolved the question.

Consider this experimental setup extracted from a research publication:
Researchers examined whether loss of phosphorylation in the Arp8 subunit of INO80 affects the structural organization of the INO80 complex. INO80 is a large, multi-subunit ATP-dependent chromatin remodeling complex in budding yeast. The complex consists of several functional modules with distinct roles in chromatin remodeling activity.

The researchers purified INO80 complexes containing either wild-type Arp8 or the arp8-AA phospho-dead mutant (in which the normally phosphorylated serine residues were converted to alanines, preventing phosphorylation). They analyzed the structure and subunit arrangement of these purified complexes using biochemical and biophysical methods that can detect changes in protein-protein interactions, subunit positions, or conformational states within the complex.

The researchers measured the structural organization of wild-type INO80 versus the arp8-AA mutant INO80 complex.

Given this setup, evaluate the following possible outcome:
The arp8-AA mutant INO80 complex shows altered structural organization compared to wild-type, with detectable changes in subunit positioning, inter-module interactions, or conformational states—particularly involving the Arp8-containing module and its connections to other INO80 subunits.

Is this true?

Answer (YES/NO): YES